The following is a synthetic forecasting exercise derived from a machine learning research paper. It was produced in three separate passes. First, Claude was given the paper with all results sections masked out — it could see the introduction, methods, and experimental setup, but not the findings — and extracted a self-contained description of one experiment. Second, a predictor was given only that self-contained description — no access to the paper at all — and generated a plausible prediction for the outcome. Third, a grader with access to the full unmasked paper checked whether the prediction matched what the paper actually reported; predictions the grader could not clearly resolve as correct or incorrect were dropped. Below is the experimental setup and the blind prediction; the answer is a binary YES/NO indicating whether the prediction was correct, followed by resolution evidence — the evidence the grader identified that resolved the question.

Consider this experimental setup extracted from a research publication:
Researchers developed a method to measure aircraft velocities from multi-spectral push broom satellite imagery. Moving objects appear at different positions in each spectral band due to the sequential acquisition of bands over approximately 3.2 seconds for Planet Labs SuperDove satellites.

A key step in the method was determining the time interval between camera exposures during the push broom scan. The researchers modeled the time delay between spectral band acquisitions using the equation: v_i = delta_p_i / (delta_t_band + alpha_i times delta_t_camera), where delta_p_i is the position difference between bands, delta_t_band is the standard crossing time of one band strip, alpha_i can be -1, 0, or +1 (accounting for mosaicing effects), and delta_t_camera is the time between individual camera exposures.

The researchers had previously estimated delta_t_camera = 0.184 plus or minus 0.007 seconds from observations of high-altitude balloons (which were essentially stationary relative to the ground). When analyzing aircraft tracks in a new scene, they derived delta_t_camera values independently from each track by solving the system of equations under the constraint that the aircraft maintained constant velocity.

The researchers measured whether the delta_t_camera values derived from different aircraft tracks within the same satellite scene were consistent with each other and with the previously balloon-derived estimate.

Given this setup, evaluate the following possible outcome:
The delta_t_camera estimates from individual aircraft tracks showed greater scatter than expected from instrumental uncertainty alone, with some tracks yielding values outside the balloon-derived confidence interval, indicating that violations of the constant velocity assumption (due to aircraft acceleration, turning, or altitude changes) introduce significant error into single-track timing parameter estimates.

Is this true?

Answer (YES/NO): NO